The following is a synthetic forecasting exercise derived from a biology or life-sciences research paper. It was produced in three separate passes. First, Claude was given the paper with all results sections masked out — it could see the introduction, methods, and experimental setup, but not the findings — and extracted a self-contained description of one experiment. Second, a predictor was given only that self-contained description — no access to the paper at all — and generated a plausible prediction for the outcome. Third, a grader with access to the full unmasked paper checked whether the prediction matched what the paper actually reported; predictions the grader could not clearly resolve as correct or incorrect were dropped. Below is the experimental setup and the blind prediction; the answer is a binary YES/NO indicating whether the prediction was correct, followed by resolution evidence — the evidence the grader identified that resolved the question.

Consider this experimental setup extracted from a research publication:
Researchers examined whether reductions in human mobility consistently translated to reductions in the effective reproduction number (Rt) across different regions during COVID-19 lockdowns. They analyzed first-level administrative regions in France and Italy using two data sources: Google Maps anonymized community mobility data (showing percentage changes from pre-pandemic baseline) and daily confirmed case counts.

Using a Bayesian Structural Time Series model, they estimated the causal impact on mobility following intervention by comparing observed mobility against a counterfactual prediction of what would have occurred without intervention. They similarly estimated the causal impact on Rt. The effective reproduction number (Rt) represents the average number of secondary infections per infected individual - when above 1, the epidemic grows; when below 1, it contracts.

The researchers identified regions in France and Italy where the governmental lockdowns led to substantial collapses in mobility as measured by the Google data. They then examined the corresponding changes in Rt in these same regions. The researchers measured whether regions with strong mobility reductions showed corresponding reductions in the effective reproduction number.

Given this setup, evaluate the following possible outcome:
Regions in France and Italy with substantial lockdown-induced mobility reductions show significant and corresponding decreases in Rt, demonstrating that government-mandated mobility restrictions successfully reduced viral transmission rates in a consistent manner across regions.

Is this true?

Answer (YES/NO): NO